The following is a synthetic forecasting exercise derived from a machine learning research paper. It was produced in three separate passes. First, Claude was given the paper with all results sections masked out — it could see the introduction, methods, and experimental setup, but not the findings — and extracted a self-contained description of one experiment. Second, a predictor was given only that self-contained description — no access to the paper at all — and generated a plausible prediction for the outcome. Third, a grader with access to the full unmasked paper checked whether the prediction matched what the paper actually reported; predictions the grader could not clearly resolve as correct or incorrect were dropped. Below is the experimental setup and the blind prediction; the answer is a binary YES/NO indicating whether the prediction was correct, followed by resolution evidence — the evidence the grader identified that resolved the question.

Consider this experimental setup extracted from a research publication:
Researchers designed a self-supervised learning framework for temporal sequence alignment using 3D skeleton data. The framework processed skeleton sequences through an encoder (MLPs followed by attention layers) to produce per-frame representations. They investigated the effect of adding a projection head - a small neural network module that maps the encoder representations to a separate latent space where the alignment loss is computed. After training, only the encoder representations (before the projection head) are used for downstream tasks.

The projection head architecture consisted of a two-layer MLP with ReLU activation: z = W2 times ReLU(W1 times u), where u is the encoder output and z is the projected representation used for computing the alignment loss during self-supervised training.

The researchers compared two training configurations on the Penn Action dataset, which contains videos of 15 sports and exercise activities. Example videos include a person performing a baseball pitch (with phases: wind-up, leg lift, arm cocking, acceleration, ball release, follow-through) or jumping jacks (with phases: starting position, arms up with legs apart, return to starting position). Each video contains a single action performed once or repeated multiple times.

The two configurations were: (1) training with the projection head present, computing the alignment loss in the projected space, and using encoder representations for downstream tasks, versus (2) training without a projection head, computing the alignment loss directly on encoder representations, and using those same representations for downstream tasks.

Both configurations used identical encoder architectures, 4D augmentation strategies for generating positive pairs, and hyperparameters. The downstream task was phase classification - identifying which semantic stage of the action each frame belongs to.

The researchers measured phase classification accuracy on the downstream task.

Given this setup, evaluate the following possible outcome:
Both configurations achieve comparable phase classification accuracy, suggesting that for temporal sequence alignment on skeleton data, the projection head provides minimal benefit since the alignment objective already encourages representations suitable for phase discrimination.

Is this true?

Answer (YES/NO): NO